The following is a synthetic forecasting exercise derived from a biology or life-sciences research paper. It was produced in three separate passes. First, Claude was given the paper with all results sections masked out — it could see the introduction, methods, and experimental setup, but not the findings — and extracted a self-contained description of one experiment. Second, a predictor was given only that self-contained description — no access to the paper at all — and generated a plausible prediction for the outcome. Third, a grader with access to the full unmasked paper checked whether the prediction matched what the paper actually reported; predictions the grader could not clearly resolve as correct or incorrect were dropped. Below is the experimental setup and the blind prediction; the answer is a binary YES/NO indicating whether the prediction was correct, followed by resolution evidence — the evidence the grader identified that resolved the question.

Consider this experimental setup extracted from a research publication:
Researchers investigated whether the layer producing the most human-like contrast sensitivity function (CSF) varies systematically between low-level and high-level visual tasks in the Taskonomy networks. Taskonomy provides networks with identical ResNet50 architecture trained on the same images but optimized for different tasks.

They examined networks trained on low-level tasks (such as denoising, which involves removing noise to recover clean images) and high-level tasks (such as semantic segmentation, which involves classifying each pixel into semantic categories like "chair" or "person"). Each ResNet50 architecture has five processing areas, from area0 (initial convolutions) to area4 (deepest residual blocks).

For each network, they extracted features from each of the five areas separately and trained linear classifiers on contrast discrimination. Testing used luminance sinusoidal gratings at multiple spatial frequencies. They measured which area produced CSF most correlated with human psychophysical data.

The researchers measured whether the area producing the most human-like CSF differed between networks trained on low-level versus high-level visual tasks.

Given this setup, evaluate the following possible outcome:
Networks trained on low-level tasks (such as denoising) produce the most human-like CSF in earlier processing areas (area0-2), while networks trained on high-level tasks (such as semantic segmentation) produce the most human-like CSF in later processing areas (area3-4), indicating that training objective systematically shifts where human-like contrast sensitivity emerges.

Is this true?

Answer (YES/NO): NO